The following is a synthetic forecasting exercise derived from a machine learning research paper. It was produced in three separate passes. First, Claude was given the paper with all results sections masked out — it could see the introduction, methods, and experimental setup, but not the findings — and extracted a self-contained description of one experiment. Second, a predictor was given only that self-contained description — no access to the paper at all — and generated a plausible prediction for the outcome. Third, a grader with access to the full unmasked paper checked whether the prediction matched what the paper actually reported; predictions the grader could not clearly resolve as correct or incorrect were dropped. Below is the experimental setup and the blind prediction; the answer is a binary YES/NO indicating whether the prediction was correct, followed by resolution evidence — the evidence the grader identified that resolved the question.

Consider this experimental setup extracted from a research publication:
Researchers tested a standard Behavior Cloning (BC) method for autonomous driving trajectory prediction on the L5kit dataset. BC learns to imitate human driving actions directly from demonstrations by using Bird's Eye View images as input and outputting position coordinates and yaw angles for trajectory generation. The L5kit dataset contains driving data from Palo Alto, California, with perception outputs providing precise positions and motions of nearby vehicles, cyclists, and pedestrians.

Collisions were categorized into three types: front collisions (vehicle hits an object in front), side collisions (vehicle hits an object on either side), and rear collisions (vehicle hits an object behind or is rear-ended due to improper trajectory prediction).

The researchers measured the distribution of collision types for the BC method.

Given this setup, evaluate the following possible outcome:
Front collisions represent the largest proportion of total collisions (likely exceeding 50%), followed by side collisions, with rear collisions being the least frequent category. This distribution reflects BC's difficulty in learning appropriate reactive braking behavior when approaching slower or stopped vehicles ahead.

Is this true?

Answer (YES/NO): NO